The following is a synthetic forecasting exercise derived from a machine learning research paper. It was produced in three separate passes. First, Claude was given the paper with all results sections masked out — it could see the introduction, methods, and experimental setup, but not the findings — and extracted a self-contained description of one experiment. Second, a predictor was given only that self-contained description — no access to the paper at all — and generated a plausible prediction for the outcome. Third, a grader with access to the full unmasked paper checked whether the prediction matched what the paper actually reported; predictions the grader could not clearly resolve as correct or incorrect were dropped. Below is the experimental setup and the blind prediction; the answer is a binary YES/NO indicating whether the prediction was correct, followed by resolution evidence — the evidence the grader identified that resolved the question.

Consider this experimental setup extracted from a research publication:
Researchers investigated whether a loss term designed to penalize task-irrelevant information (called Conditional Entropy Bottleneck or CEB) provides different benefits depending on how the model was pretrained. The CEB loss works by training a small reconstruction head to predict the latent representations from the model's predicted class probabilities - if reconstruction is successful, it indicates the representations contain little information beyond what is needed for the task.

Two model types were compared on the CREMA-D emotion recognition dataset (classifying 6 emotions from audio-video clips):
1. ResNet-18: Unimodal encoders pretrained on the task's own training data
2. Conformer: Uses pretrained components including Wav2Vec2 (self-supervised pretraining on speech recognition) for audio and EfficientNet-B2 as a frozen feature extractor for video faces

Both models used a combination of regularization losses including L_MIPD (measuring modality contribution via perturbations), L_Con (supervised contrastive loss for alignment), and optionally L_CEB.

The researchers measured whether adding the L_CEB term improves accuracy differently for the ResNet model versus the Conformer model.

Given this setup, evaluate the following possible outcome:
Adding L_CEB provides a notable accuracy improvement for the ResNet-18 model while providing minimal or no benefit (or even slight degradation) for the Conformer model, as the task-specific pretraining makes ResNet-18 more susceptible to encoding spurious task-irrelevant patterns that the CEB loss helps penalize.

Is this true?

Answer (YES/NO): NO